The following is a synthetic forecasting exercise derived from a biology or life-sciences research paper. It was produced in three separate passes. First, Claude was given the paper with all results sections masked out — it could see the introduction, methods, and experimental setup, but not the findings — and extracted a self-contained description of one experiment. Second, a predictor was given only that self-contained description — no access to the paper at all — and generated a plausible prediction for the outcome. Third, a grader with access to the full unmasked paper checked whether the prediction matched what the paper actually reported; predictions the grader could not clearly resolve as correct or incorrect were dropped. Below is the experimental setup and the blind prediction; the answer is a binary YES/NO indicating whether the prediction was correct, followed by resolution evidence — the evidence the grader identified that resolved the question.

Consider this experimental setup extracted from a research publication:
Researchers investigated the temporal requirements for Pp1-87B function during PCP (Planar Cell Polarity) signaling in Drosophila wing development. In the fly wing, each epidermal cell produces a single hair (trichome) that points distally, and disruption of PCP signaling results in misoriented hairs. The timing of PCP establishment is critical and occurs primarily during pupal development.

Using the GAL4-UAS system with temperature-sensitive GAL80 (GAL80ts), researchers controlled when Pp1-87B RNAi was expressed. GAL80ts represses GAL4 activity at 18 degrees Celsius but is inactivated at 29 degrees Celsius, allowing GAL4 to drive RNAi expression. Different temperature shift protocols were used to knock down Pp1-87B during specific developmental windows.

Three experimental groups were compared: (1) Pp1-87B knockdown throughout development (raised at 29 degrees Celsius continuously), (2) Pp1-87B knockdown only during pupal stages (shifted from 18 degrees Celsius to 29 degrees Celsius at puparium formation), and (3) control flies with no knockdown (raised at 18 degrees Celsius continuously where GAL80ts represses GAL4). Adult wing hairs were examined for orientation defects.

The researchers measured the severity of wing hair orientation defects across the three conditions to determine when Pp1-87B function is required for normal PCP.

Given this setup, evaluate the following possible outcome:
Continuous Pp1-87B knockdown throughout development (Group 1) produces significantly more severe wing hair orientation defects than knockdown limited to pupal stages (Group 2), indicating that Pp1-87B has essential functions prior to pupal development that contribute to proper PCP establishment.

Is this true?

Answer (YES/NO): NO